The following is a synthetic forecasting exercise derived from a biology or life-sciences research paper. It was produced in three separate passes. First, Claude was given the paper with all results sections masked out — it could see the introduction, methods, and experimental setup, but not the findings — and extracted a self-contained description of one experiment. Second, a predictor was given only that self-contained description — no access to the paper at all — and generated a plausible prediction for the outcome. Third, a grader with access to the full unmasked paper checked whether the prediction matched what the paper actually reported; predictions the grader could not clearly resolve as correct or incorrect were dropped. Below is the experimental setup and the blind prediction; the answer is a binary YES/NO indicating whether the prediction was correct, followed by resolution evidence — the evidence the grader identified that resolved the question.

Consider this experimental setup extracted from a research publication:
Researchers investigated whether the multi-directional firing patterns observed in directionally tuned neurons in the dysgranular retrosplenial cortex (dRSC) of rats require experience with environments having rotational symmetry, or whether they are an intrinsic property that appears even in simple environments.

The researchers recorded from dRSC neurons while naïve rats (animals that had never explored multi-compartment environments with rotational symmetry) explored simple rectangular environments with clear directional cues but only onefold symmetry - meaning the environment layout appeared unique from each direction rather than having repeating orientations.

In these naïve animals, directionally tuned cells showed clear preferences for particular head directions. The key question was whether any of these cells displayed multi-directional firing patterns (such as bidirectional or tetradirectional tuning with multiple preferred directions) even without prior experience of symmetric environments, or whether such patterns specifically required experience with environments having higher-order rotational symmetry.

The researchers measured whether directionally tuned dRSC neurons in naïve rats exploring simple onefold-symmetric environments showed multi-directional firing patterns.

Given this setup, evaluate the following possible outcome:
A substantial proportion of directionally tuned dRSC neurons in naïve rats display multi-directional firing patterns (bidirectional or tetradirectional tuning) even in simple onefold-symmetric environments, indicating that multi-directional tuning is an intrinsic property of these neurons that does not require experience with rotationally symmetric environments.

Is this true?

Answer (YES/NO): NO